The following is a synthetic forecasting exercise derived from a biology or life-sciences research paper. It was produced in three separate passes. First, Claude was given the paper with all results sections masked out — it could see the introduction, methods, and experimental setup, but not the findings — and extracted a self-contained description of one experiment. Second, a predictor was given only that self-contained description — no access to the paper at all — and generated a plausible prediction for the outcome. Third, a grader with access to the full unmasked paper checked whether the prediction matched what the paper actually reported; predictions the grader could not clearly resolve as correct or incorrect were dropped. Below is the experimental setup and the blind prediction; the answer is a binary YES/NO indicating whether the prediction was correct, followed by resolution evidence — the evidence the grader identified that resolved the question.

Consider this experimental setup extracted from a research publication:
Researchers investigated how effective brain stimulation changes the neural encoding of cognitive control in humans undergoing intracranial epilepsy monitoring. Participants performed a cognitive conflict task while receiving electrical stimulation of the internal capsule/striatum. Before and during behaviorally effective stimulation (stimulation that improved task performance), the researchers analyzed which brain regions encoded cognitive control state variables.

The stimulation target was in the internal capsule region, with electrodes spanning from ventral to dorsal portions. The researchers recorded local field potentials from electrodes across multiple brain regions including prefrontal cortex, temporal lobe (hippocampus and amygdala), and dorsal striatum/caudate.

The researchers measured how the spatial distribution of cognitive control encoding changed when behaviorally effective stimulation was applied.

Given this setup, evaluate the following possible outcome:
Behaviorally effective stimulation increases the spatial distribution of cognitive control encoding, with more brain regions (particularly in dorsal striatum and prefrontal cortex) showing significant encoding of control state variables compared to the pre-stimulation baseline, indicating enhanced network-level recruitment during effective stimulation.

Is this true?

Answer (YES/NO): NO